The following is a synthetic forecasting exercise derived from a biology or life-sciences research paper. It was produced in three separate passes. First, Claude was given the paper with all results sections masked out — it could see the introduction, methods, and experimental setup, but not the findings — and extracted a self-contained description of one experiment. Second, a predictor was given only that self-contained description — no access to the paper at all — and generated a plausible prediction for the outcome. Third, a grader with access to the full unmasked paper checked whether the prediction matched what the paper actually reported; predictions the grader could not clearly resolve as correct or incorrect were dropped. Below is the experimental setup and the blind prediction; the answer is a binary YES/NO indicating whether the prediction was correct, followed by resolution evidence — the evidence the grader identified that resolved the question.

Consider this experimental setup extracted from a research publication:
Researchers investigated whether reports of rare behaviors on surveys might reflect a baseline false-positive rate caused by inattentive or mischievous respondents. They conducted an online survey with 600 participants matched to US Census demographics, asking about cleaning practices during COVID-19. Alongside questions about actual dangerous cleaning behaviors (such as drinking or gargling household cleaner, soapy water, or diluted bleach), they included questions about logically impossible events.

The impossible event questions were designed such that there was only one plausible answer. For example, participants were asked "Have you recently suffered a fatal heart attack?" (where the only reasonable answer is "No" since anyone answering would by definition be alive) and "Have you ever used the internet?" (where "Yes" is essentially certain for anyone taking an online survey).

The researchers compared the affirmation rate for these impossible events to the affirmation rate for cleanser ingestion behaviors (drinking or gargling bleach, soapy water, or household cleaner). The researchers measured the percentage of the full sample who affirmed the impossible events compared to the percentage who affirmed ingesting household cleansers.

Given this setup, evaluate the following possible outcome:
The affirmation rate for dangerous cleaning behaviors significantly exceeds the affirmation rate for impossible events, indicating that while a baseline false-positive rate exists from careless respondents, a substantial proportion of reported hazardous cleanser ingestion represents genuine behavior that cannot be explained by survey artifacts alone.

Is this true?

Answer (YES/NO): NO